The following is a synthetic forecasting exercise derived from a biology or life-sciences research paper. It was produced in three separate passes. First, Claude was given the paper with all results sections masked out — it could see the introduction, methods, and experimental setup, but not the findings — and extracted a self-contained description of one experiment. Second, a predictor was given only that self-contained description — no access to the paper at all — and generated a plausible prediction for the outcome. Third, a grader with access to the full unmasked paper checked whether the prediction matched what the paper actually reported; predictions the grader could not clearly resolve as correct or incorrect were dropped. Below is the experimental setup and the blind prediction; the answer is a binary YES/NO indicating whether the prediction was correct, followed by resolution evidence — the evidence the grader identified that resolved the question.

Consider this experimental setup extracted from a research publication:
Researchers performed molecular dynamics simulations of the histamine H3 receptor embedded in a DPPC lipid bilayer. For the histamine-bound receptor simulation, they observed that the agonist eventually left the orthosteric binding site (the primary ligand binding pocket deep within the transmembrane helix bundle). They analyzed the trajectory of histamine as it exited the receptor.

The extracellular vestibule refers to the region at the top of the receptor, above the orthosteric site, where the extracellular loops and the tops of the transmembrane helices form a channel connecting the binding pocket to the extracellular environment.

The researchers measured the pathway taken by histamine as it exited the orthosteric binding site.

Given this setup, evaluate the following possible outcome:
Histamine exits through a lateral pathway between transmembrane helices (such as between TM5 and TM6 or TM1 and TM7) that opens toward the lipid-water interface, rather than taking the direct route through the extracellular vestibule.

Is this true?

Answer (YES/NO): NO